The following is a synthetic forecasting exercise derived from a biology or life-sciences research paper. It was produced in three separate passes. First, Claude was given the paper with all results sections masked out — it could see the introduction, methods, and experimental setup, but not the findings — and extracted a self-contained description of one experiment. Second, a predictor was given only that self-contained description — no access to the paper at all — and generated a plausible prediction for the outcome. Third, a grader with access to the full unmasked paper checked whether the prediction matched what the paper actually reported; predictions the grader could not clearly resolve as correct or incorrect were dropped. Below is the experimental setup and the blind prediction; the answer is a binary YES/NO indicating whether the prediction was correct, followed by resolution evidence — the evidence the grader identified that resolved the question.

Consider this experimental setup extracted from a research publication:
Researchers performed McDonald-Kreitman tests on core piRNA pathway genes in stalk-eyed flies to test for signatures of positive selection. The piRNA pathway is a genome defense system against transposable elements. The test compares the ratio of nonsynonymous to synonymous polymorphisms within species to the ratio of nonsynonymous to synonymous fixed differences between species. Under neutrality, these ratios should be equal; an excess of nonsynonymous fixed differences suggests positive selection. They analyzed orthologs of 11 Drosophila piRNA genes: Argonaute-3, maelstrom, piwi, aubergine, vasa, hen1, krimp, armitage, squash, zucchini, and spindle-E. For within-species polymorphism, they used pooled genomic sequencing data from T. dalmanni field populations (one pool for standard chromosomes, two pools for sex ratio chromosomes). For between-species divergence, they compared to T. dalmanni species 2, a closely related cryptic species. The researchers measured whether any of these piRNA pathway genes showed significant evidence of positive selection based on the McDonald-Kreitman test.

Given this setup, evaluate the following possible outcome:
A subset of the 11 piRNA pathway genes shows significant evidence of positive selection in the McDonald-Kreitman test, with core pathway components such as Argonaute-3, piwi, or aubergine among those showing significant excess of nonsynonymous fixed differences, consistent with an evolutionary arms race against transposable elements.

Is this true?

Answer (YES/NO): NO